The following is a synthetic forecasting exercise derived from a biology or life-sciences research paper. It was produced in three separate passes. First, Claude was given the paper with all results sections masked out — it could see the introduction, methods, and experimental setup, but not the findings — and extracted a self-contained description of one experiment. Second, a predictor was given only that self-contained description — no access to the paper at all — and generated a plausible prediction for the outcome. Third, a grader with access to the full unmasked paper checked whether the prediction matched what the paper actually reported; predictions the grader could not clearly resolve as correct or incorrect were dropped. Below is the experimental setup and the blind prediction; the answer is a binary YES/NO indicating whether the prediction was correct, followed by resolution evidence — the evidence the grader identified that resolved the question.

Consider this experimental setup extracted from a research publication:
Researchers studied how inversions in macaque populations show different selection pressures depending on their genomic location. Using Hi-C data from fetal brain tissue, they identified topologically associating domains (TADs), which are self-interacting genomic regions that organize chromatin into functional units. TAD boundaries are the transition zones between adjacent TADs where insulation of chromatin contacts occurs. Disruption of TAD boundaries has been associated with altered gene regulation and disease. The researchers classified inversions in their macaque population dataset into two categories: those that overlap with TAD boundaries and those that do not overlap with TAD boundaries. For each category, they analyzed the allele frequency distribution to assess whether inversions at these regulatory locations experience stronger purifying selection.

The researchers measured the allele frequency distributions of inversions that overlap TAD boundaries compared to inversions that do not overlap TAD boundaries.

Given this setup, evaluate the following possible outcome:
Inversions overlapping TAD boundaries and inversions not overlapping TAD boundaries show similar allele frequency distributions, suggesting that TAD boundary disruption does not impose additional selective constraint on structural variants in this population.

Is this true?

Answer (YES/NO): NO